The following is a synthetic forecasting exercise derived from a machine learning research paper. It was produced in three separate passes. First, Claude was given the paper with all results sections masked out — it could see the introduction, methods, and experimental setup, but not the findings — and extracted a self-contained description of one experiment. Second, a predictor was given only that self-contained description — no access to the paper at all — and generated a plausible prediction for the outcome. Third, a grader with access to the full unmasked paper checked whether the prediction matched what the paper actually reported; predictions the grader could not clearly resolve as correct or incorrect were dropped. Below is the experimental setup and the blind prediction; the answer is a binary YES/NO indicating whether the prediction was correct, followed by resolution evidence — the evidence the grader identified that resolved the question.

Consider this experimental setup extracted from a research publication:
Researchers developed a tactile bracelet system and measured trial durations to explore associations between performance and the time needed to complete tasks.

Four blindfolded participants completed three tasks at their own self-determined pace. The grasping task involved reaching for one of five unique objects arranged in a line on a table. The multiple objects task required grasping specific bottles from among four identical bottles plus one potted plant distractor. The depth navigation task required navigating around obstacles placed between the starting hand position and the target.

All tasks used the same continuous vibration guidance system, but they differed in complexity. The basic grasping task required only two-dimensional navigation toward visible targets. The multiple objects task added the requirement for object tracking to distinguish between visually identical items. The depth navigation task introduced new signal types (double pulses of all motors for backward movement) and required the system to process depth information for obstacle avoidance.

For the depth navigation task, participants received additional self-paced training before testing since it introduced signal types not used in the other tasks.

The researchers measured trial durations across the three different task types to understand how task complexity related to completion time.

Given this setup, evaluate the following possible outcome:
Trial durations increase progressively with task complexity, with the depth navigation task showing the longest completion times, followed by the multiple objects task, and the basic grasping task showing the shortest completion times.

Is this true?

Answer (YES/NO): NO